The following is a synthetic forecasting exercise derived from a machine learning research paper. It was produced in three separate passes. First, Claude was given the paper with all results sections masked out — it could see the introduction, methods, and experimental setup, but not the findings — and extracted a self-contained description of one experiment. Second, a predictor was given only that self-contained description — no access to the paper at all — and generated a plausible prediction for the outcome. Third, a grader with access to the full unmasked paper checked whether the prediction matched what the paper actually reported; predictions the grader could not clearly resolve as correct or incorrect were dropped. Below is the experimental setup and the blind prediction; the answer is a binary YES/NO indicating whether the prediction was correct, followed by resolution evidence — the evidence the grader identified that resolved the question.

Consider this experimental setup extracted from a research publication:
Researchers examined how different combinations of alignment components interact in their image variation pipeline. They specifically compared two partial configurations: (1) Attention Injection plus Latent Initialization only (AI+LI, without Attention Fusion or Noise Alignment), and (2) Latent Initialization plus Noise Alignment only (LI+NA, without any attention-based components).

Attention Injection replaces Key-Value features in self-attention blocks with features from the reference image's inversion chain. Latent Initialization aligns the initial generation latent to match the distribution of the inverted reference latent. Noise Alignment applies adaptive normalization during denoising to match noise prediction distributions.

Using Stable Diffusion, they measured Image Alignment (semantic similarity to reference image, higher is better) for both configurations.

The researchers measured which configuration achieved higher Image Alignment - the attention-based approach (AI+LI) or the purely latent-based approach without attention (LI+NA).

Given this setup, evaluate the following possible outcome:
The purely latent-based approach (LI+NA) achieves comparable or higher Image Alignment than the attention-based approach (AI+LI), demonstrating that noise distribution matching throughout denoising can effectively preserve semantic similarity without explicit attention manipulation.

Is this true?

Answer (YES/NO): NO